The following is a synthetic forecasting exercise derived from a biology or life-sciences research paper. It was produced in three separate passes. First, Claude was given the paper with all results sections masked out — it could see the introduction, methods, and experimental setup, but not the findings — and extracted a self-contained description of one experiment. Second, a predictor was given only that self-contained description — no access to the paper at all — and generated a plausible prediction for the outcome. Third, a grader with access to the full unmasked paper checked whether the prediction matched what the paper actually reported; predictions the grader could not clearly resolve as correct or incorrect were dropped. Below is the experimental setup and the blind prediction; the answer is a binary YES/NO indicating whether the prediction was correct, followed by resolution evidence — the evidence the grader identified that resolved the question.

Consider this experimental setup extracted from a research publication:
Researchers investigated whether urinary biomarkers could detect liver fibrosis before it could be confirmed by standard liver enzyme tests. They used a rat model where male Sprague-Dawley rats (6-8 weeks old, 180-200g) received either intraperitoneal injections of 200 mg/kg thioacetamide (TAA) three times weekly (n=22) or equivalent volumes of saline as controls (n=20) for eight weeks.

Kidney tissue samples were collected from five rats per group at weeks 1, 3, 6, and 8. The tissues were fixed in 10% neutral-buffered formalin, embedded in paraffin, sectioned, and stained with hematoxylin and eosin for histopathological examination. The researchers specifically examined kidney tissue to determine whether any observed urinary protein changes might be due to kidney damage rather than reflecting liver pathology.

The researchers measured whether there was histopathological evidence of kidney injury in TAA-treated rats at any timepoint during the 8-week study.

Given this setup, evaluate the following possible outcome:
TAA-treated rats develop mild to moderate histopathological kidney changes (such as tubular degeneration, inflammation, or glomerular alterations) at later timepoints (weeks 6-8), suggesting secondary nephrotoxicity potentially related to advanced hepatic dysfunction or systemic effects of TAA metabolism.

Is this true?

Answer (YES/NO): NO